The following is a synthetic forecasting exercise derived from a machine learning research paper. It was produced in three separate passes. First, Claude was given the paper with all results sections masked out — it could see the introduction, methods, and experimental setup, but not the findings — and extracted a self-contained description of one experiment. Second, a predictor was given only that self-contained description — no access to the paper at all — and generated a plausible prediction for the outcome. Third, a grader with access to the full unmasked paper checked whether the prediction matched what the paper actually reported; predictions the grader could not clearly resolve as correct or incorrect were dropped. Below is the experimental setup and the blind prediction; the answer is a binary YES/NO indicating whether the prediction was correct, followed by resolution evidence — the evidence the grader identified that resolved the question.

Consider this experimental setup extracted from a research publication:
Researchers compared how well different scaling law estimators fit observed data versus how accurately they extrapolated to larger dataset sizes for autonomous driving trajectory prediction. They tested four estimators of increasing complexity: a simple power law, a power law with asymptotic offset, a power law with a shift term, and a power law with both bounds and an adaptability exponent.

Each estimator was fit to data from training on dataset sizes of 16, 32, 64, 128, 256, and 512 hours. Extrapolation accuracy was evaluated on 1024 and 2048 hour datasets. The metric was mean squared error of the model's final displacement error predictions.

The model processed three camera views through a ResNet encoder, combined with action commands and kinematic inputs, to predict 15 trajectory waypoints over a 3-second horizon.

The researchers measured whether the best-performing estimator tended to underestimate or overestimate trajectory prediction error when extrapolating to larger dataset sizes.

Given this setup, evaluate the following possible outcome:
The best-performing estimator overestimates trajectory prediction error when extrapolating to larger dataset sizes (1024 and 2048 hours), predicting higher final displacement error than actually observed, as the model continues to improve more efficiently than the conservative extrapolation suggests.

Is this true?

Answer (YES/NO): NO